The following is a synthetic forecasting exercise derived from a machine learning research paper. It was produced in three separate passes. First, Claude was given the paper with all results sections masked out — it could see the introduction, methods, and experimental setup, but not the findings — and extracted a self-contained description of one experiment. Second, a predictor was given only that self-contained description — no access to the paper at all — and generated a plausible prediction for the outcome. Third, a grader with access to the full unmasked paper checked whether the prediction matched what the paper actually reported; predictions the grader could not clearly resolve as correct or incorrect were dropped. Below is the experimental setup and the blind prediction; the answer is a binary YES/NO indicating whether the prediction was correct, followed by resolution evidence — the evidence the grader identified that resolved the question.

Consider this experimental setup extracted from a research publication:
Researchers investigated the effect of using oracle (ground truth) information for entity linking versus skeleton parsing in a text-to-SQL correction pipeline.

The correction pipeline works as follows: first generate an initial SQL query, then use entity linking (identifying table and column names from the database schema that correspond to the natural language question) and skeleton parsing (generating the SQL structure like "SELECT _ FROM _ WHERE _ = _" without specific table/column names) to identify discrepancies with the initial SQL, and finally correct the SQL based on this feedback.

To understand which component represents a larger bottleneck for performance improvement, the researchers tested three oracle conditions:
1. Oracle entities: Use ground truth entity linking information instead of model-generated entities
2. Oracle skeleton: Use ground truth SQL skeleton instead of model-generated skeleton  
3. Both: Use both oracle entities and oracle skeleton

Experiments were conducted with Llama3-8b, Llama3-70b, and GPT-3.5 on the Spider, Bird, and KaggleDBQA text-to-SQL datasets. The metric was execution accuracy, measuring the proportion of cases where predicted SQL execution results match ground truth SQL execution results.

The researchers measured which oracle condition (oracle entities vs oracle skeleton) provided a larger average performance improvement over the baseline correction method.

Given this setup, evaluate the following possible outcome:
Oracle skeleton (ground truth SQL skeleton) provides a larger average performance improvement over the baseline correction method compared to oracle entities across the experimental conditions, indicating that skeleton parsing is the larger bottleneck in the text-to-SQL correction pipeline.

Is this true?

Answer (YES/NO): YES